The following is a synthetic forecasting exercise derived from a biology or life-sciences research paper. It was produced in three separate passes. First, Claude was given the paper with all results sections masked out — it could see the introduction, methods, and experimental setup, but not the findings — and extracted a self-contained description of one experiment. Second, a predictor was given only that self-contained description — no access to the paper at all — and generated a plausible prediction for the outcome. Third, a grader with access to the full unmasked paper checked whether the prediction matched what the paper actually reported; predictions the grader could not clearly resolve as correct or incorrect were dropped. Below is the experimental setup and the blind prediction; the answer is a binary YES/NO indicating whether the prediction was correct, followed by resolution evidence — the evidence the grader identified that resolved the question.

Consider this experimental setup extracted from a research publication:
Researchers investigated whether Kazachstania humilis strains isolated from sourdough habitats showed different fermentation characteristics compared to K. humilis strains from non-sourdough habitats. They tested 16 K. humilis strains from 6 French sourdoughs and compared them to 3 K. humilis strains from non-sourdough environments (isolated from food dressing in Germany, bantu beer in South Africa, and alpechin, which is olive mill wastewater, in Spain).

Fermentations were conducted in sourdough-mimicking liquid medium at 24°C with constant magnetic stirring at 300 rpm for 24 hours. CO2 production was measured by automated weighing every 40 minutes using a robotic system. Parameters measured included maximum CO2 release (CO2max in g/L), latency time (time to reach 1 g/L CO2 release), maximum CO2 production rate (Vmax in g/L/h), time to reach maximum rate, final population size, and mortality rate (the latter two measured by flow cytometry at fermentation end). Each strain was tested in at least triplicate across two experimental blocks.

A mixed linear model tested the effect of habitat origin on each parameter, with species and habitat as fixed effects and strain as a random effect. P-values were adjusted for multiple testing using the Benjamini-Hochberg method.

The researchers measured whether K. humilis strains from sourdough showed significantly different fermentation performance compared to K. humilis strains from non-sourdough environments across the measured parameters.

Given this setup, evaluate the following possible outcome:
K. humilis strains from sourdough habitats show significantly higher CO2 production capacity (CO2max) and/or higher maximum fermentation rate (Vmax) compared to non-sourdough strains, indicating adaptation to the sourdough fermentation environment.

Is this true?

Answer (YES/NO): YES